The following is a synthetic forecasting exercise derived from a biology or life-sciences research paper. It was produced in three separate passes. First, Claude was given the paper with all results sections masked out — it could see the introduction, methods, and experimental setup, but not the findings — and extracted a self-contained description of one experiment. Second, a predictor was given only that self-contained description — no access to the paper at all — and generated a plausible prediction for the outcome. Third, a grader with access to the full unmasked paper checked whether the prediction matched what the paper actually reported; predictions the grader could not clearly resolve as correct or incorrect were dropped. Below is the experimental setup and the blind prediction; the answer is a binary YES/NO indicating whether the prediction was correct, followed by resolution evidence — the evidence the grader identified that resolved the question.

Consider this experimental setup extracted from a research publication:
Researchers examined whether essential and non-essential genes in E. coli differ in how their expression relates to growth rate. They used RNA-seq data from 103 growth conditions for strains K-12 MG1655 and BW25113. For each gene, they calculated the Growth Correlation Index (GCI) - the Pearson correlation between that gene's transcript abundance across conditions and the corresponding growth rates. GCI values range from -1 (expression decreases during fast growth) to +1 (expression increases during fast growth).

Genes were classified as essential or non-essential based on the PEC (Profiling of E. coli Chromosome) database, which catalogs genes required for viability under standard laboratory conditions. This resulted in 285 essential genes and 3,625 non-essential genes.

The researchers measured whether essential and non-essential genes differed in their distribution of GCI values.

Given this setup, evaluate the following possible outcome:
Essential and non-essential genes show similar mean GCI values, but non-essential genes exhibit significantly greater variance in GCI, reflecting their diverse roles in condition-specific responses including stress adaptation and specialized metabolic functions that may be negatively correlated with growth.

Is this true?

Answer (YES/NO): NO